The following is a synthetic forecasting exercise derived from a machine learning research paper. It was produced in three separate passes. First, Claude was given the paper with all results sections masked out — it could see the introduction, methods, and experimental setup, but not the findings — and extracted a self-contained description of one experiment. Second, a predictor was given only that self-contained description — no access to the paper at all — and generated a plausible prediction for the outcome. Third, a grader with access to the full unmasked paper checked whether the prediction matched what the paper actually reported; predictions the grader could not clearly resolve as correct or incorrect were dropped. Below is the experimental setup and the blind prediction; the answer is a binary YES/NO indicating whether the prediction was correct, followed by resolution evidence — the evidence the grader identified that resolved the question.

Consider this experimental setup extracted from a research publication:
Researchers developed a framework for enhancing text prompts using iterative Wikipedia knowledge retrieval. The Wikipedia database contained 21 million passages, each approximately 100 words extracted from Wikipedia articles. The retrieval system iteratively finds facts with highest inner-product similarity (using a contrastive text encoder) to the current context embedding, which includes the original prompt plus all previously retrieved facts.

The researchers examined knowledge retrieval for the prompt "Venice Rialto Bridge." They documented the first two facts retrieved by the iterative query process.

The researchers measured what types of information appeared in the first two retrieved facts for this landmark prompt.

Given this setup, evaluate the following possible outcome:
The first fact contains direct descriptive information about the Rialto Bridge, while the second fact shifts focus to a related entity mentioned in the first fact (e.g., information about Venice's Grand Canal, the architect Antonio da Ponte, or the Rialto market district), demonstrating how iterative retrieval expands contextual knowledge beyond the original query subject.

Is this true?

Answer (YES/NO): YES